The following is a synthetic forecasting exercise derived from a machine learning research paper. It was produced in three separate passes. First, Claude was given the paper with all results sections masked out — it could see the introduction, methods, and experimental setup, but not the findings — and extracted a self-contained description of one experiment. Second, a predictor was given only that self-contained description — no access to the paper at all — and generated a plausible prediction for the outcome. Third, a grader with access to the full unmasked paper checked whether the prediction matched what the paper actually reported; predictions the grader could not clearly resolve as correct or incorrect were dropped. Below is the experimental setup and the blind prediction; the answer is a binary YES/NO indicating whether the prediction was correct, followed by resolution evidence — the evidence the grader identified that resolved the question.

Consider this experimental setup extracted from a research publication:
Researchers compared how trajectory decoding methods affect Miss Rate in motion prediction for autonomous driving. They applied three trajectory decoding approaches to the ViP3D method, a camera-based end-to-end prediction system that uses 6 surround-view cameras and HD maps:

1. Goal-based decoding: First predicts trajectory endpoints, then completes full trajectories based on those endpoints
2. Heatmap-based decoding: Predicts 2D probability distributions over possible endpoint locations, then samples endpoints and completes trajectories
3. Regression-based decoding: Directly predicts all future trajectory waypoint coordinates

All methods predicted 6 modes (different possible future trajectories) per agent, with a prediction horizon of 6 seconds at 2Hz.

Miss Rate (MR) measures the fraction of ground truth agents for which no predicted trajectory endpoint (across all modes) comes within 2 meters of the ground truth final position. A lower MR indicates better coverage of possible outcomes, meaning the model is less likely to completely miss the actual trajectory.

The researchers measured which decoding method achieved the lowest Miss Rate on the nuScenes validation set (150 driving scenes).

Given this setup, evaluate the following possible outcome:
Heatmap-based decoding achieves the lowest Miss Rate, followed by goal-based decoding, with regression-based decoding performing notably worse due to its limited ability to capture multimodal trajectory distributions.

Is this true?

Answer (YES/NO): YES